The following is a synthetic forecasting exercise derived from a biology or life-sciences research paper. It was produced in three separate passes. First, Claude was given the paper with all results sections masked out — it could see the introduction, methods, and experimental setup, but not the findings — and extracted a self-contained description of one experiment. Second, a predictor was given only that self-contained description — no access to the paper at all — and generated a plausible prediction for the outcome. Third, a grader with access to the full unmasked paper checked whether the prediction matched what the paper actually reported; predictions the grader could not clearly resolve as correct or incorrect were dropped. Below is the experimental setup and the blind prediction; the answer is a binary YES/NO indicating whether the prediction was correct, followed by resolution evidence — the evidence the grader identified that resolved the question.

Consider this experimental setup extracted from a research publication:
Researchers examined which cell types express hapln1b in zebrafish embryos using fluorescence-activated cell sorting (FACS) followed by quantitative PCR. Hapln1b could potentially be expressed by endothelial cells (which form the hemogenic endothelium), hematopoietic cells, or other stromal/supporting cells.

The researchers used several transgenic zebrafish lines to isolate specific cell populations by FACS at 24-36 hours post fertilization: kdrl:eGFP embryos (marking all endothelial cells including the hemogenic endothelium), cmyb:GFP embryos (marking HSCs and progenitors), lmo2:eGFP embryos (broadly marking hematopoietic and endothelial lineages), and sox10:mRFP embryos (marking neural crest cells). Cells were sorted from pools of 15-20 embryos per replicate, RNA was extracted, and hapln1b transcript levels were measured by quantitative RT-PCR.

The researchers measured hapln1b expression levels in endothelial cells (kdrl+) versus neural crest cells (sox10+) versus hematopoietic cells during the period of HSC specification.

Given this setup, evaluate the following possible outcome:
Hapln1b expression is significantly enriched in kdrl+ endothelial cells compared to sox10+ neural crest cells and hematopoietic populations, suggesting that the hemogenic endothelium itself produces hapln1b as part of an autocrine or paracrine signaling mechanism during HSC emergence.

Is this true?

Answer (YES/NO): NO